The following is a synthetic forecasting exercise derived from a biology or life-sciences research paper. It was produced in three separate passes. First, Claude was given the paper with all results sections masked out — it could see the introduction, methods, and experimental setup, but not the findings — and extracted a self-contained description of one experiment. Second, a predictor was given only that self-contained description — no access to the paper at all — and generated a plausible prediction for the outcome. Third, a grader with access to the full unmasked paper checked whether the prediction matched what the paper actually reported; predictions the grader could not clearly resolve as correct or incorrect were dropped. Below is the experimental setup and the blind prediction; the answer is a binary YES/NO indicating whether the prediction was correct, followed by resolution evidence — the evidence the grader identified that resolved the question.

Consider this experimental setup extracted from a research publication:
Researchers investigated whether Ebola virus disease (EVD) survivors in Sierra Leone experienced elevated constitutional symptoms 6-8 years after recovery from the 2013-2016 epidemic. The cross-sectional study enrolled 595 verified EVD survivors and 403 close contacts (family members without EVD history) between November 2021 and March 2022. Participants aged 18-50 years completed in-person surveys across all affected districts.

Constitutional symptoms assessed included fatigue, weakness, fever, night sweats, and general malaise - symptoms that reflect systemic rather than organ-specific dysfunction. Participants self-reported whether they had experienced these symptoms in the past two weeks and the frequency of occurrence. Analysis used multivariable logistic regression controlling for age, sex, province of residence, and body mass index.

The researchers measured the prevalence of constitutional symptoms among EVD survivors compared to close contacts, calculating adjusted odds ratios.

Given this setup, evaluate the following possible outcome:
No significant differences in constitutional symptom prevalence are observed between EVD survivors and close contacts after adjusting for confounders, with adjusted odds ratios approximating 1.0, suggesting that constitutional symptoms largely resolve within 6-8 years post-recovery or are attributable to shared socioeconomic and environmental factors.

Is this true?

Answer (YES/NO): NO